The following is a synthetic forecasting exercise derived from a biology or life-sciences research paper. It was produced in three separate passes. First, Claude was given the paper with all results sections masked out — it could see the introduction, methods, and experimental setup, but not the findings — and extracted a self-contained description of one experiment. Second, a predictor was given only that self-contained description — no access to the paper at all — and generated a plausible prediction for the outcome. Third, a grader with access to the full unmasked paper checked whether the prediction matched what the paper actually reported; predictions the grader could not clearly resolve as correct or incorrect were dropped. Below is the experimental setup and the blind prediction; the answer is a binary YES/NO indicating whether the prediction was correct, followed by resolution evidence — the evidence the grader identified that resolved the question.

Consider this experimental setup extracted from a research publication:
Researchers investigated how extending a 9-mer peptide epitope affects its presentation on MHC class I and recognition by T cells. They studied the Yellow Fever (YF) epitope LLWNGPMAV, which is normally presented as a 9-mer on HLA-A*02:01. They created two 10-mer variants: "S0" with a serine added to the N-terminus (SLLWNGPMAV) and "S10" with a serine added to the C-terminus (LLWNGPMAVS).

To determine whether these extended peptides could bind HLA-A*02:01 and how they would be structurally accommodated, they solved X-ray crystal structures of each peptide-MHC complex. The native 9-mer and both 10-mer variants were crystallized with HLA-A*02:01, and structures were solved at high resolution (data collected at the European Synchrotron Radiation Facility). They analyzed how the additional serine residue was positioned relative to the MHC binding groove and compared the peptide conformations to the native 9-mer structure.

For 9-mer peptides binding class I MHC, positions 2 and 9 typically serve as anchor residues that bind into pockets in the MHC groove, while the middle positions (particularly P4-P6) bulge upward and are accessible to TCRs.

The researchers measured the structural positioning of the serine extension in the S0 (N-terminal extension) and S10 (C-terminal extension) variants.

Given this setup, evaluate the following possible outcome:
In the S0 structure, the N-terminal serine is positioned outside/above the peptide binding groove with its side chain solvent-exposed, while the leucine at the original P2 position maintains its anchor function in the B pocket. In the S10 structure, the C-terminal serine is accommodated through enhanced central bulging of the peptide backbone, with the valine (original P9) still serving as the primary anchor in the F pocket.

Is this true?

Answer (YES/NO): NO